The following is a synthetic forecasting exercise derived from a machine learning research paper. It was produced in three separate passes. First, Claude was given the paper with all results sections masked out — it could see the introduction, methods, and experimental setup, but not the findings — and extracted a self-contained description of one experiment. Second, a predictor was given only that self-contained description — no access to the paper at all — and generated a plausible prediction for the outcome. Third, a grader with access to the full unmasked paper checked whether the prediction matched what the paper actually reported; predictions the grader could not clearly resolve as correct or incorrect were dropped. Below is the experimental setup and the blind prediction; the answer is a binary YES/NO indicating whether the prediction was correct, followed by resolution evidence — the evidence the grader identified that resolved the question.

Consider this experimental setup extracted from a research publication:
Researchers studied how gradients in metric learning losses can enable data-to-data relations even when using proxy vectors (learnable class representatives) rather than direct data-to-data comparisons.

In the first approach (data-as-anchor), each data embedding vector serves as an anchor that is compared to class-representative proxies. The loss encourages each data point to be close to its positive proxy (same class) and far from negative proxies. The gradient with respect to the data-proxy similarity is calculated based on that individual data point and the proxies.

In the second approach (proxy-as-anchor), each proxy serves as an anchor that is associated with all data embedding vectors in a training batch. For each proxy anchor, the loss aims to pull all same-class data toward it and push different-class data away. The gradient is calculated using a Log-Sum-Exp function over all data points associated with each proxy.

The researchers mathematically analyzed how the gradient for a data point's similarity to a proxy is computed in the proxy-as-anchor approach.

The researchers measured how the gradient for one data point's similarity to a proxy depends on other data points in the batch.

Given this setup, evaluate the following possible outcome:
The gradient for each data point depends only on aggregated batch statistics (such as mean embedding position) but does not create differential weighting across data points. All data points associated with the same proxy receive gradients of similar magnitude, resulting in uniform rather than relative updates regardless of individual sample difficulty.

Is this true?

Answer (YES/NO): NO